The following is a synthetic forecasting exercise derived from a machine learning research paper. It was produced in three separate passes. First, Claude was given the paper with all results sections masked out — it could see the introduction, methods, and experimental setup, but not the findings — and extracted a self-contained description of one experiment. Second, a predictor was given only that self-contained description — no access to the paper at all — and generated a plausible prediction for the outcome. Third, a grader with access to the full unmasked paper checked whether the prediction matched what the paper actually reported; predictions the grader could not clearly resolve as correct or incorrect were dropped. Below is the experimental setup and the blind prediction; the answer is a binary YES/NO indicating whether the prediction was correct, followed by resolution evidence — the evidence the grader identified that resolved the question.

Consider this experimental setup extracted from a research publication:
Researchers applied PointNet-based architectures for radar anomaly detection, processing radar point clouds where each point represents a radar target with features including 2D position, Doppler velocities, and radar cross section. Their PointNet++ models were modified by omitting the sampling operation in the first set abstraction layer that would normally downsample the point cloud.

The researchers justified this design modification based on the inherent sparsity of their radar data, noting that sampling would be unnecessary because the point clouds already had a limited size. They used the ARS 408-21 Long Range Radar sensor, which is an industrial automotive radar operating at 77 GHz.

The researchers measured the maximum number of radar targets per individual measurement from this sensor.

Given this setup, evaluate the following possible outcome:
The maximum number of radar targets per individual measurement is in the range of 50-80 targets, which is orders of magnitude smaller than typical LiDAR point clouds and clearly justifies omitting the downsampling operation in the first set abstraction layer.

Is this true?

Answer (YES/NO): NO